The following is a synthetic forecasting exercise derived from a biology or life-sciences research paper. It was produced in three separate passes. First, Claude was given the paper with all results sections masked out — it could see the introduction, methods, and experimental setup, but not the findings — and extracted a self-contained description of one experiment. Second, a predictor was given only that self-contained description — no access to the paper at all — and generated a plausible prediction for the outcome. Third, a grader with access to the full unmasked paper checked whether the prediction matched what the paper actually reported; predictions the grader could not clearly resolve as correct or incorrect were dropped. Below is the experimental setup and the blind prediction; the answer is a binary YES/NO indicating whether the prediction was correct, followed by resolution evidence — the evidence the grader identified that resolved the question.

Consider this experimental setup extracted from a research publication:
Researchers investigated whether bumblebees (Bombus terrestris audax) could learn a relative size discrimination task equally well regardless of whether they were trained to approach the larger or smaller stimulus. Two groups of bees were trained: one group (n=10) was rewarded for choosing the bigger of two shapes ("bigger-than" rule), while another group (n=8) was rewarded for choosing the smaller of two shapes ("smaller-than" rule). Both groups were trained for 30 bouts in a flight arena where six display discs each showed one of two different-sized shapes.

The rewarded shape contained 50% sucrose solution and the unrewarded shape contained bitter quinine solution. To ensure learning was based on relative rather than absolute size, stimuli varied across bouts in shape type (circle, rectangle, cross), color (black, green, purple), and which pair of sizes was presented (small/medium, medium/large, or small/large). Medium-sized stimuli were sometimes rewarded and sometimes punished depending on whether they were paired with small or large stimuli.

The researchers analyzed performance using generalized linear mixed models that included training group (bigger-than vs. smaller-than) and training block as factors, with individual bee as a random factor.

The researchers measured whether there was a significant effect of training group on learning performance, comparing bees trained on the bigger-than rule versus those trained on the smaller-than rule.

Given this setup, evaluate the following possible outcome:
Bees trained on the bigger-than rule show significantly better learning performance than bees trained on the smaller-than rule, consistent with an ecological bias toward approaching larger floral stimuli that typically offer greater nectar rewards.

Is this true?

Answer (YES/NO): NO